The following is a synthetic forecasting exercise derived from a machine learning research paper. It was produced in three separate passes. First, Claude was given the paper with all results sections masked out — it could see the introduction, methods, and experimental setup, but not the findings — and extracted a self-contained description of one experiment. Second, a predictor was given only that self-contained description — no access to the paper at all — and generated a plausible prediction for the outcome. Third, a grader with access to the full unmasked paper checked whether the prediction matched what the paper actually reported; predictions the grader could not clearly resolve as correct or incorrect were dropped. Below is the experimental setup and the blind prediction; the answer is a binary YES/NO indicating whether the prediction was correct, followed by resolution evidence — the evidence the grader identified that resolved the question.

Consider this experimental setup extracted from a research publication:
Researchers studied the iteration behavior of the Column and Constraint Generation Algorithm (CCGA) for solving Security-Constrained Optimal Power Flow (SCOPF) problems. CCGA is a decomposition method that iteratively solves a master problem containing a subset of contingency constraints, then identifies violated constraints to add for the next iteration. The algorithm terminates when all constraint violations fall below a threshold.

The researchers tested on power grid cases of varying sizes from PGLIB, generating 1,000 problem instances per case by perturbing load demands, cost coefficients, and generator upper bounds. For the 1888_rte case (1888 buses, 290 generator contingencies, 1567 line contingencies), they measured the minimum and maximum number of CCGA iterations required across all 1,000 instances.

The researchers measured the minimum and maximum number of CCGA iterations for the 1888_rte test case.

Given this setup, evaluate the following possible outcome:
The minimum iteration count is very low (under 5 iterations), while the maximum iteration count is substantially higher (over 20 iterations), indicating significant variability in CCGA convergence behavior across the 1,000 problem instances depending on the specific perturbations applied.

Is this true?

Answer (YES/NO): NO